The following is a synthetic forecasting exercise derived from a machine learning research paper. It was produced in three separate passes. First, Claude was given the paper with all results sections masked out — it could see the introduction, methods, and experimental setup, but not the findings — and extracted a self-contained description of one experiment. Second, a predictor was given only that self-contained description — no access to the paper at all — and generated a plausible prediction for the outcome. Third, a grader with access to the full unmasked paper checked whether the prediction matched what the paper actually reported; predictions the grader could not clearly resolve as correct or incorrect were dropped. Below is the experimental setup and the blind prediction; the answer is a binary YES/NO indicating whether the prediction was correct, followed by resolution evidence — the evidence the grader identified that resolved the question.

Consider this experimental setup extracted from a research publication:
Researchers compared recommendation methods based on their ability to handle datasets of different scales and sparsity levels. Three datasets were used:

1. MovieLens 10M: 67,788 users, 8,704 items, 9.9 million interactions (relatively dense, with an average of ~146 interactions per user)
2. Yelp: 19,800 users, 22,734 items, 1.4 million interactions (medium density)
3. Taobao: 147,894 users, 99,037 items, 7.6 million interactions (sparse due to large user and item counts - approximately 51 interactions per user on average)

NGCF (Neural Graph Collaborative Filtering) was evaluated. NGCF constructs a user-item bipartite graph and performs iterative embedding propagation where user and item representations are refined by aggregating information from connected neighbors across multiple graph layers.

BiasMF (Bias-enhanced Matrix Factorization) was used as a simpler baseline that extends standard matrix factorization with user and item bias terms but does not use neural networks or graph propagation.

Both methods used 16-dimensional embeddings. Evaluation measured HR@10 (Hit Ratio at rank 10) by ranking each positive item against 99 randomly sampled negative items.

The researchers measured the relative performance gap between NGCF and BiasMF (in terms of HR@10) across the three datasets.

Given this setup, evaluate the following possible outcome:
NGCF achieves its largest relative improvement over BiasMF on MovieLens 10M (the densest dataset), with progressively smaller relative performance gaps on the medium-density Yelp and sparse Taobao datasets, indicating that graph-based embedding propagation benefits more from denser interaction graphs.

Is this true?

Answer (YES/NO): NO